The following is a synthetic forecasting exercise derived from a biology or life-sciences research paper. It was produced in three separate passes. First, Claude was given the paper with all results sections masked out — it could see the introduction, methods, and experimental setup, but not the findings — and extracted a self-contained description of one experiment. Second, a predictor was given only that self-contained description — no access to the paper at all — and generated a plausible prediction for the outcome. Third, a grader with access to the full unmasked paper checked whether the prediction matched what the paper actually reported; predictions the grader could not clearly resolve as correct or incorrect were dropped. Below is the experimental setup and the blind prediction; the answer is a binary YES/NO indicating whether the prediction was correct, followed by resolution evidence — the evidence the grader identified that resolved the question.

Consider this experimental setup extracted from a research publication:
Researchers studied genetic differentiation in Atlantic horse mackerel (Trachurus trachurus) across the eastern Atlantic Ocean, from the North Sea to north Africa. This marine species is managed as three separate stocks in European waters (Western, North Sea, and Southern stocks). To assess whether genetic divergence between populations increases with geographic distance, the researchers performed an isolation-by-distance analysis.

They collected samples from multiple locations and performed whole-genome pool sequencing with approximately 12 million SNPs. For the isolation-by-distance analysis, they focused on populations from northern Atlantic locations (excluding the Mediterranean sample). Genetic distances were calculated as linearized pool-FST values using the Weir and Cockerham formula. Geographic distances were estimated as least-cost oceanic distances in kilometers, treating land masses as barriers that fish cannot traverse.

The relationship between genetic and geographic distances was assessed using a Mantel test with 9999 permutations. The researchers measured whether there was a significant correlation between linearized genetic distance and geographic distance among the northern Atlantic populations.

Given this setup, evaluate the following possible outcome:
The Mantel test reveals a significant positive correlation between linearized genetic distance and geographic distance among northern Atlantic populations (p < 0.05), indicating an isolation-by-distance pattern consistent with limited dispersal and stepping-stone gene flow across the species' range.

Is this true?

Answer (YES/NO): YES